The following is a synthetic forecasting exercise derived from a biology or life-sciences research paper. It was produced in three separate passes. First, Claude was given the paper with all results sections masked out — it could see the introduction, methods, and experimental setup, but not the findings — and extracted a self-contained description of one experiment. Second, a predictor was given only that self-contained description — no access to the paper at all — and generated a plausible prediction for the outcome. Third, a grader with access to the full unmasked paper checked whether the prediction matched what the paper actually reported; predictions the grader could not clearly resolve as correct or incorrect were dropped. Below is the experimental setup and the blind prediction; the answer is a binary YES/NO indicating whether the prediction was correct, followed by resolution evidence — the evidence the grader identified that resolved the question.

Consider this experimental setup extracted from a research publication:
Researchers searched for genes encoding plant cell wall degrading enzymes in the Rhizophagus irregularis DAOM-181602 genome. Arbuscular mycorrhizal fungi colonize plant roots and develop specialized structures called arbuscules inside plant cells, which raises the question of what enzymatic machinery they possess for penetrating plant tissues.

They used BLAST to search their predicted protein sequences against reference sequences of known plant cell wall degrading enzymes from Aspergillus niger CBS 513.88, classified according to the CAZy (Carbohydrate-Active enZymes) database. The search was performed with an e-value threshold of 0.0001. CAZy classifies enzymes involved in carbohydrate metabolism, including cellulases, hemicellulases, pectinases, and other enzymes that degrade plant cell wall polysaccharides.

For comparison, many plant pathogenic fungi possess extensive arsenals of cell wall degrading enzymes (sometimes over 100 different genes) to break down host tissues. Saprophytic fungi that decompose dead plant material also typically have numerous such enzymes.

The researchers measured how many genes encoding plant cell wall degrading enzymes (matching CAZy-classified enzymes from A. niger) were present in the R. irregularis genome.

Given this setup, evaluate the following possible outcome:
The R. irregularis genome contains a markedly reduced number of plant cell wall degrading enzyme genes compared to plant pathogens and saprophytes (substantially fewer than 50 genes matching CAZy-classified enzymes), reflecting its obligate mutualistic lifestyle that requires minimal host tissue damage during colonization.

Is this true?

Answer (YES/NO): YES